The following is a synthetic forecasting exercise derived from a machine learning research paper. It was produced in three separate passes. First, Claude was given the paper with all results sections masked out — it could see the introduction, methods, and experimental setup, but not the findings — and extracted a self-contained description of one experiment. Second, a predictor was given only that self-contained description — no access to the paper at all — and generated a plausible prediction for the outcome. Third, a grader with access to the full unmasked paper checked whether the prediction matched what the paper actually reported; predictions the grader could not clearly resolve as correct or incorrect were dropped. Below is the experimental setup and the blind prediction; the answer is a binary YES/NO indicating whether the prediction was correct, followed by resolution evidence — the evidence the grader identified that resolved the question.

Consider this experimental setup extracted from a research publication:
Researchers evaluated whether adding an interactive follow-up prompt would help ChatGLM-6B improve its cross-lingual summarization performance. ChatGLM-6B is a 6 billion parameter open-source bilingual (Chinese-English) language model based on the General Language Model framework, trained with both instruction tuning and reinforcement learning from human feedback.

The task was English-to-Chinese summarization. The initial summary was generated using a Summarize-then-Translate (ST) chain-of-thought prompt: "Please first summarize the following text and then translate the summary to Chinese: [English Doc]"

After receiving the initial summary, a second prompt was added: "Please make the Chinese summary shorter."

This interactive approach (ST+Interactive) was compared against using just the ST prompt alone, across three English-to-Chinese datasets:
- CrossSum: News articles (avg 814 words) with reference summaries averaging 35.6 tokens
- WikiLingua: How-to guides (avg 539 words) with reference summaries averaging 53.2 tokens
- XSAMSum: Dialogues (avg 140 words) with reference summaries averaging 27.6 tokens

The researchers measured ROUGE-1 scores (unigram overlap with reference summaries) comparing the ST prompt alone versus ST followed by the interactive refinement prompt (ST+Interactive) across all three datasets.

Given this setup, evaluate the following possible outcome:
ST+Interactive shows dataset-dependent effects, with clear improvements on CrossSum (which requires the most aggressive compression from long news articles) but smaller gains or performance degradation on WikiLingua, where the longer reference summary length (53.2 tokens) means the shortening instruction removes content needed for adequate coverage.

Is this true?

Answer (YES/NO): NO